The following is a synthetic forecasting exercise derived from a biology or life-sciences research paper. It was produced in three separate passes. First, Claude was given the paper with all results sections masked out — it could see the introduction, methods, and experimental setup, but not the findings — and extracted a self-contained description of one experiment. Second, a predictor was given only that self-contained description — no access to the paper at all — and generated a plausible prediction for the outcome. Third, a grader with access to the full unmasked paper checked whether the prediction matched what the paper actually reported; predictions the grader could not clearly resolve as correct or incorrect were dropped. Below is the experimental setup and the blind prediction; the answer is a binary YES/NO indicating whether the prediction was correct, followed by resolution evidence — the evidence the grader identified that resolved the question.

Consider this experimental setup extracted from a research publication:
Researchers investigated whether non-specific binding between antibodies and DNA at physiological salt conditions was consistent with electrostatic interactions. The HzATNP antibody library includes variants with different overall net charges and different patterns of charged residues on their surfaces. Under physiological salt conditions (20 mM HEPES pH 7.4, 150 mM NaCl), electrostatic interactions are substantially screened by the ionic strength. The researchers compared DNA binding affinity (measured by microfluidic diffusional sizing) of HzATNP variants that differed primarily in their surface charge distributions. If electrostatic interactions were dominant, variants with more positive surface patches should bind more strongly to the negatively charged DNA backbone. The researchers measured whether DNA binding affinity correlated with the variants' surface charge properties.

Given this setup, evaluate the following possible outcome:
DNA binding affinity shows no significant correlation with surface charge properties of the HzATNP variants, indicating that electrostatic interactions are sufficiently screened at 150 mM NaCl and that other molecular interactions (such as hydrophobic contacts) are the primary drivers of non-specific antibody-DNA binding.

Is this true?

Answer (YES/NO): NO